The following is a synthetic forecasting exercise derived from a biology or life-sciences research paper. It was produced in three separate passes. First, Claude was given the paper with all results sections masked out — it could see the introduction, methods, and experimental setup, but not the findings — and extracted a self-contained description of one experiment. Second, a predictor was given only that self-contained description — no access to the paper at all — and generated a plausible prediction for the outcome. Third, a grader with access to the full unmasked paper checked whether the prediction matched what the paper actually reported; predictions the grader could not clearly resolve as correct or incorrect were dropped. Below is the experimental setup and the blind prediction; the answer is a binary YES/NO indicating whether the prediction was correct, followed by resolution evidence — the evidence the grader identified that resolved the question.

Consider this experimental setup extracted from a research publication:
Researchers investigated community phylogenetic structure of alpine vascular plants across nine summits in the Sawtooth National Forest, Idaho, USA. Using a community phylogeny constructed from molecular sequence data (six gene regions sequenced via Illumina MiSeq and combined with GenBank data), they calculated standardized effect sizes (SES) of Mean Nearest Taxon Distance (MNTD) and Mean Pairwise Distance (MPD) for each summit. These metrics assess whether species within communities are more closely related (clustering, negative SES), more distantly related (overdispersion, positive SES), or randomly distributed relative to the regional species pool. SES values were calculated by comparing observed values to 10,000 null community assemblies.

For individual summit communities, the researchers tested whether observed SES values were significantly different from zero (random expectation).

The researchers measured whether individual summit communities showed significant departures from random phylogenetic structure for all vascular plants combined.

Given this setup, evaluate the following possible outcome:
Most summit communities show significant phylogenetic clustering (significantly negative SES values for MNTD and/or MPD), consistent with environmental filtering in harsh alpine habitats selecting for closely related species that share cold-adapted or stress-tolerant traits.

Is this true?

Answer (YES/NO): NO